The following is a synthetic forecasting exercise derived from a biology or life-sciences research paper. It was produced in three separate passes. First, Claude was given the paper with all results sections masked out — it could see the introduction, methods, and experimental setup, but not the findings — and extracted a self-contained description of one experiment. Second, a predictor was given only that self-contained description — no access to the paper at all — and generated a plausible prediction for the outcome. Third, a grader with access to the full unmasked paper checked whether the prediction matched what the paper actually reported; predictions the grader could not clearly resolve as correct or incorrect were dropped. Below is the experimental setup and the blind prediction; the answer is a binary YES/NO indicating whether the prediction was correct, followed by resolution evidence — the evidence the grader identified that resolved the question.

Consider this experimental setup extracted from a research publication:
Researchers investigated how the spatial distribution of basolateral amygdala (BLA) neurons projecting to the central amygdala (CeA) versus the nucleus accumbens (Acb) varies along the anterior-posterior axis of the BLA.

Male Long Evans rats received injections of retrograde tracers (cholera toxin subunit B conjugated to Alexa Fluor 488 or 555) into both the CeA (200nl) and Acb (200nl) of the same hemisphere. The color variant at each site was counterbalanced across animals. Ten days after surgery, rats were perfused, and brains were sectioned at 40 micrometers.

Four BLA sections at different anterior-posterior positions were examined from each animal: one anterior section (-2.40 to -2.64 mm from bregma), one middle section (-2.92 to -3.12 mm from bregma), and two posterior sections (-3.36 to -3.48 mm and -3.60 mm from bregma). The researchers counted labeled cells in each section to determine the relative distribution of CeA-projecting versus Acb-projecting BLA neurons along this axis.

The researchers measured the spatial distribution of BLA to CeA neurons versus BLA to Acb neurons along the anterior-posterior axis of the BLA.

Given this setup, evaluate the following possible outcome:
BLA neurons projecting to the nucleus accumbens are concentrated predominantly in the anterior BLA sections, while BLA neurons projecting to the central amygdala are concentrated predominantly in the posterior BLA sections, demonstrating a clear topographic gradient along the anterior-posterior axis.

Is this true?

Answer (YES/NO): NO